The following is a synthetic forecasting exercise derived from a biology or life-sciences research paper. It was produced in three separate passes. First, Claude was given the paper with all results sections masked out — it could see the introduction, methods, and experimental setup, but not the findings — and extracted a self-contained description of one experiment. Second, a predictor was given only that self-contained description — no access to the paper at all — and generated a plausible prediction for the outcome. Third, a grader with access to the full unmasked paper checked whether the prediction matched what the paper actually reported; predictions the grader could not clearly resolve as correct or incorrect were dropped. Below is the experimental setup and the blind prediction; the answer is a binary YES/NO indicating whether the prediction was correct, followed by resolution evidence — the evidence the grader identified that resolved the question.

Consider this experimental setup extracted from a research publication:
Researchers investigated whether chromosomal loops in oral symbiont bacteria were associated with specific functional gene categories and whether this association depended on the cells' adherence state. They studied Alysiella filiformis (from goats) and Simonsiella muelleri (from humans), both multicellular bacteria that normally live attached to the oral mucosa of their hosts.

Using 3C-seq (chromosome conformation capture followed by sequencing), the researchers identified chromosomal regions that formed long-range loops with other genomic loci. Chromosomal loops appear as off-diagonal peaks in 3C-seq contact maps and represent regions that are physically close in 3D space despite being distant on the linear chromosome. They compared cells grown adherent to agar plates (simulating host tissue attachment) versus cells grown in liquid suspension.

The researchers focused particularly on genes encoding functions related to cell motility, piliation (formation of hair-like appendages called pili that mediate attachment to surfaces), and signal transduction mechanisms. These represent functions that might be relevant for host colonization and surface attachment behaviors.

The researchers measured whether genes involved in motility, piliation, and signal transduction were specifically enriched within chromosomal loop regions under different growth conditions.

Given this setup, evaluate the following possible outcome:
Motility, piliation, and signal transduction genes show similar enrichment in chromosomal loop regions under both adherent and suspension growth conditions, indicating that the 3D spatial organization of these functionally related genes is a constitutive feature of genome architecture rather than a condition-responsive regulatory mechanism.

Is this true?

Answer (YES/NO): NO